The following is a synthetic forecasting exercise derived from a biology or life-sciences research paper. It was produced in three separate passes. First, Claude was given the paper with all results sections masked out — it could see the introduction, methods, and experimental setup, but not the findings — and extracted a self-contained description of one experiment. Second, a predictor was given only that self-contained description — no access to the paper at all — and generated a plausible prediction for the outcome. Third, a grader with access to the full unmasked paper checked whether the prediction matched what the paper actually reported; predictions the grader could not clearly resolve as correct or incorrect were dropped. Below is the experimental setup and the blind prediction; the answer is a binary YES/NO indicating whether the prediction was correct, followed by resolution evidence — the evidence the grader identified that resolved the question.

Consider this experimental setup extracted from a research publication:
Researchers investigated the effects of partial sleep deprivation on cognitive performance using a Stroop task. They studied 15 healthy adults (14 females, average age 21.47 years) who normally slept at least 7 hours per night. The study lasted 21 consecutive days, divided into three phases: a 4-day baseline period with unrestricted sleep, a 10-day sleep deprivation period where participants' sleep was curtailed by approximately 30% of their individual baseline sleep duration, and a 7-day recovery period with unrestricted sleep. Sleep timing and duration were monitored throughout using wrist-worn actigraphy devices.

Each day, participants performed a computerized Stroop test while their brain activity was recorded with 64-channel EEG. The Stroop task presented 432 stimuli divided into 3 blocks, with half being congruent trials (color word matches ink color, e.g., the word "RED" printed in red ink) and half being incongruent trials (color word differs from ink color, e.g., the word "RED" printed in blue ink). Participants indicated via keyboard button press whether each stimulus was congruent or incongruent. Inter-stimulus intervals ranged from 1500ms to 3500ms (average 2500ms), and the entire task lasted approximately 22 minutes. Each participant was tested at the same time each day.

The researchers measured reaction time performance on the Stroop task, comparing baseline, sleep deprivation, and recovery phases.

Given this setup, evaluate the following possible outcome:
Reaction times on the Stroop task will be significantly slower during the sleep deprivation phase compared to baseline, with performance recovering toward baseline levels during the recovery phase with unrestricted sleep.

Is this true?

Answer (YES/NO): NO